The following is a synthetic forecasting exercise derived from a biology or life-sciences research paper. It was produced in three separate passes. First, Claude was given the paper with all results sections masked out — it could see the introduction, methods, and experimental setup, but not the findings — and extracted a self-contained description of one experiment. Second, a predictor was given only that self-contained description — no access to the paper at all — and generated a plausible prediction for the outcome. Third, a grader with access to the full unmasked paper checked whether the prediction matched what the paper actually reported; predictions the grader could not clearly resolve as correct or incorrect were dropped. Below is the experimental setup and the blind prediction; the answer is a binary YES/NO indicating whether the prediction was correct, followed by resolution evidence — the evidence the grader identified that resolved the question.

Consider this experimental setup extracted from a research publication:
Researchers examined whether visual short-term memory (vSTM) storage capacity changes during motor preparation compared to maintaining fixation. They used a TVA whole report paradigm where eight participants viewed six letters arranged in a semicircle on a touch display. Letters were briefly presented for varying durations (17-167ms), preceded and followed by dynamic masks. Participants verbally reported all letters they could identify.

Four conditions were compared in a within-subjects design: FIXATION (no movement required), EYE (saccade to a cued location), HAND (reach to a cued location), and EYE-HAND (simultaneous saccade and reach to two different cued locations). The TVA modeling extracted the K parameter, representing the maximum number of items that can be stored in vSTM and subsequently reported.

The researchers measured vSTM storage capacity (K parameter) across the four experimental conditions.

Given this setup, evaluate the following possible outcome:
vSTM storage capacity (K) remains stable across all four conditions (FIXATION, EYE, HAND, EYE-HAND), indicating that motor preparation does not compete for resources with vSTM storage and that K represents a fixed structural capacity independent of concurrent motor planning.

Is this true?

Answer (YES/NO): NO